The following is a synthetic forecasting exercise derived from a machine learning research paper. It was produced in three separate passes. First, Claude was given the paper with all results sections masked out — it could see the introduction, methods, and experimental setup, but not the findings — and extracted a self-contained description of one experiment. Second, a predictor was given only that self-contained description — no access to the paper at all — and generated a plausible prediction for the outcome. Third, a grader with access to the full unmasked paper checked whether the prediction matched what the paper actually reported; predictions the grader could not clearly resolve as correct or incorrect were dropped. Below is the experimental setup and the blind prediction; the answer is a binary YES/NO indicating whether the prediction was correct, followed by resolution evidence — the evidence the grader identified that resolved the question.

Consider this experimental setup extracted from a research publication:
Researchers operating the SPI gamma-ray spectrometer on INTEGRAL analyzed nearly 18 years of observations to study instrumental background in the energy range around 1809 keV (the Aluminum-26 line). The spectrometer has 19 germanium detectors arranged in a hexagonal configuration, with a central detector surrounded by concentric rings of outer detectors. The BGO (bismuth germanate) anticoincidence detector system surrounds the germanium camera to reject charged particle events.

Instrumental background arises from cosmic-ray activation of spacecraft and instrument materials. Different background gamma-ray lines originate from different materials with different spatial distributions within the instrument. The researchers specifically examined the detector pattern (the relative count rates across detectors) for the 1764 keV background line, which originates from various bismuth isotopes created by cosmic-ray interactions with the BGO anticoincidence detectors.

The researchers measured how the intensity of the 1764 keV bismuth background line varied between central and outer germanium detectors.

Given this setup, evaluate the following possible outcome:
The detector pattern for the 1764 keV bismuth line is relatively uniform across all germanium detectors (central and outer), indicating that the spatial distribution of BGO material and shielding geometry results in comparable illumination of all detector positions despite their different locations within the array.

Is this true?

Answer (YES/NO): NO